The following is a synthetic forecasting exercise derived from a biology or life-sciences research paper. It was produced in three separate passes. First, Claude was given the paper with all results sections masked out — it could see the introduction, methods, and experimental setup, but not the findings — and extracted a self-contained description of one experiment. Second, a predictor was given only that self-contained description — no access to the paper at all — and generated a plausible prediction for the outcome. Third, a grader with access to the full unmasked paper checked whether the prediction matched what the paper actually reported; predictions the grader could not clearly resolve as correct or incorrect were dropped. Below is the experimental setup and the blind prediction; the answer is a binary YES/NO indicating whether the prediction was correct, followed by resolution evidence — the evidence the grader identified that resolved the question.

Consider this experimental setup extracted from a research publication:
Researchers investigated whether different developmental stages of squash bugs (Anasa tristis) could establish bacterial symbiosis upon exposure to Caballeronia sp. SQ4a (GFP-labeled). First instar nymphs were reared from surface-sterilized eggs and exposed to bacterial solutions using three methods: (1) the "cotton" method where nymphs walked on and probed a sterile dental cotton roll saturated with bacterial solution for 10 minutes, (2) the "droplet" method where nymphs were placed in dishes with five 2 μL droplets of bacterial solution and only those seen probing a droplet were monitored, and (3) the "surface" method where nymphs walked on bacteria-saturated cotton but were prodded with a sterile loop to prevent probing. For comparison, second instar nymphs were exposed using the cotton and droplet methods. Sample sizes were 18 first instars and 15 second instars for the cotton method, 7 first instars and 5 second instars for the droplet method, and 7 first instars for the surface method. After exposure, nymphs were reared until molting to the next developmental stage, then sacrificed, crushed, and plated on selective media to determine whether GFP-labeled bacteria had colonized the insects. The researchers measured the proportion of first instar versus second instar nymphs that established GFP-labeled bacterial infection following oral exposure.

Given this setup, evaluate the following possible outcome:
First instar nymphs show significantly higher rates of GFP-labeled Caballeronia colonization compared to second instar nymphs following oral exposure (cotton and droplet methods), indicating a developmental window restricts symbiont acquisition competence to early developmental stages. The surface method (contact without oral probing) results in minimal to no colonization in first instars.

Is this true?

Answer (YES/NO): NO